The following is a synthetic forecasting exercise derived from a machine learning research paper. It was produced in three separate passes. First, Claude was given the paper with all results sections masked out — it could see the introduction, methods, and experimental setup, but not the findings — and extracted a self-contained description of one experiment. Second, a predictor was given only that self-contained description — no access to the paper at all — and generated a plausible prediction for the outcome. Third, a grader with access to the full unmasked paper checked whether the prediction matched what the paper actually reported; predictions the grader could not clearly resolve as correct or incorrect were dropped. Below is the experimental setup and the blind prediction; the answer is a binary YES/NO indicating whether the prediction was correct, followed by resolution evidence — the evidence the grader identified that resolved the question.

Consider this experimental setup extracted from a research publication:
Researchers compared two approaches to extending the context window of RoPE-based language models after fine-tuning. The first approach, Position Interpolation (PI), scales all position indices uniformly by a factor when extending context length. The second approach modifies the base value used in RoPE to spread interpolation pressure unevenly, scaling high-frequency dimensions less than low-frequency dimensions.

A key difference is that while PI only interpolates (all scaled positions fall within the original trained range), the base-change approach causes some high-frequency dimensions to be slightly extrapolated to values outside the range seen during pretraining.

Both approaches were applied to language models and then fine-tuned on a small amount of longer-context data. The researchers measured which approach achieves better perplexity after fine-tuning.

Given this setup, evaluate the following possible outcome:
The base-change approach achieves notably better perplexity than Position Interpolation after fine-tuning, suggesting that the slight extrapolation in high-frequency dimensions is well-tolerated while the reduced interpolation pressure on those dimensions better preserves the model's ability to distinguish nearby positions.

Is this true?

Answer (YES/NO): NO